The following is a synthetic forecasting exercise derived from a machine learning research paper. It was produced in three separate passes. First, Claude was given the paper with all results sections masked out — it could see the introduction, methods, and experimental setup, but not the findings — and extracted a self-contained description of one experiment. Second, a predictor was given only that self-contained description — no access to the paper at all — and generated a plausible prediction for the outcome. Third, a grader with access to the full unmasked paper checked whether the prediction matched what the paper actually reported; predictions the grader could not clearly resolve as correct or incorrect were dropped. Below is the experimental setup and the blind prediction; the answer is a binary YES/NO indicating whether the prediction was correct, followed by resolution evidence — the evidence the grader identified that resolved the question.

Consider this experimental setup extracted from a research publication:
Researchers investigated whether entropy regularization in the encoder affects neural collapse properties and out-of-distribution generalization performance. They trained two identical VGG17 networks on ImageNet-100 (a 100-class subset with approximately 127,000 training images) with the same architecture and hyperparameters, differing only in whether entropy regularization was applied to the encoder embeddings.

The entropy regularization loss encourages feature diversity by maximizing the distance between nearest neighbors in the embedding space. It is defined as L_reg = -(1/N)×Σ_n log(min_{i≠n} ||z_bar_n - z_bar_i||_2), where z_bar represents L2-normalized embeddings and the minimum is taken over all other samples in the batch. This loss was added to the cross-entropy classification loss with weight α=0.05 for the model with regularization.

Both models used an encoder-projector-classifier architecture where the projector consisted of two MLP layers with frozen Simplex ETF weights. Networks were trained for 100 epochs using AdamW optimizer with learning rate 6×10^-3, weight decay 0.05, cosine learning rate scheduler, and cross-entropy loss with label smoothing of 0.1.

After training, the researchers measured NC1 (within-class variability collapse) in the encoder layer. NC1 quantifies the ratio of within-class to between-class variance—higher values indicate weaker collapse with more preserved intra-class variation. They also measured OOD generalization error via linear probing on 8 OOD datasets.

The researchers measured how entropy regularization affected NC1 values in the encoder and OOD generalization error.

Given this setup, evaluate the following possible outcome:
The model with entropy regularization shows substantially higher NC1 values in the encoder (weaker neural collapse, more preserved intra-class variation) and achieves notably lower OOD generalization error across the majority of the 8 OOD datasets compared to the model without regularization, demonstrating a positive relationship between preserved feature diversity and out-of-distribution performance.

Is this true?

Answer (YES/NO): YES